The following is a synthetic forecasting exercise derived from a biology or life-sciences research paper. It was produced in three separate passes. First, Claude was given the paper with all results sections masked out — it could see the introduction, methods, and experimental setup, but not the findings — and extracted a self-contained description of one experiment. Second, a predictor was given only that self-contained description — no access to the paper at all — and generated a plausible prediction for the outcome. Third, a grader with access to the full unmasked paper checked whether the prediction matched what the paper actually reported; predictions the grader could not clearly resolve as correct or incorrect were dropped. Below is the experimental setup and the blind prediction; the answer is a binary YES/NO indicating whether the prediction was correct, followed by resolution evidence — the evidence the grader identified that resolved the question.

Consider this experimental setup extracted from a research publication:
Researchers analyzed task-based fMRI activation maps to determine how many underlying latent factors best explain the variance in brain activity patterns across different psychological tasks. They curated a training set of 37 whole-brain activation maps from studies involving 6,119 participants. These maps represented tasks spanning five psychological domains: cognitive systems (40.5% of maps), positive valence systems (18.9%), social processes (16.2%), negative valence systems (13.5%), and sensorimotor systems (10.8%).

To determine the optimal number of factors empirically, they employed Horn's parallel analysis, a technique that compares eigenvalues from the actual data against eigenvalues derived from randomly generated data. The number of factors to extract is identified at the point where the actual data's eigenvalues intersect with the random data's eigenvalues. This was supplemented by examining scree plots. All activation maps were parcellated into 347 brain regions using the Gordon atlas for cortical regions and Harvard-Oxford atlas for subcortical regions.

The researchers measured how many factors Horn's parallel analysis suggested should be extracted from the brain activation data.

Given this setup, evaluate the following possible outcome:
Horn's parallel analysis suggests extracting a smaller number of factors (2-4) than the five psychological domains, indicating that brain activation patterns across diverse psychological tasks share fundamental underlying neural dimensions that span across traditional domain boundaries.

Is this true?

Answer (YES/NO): NO